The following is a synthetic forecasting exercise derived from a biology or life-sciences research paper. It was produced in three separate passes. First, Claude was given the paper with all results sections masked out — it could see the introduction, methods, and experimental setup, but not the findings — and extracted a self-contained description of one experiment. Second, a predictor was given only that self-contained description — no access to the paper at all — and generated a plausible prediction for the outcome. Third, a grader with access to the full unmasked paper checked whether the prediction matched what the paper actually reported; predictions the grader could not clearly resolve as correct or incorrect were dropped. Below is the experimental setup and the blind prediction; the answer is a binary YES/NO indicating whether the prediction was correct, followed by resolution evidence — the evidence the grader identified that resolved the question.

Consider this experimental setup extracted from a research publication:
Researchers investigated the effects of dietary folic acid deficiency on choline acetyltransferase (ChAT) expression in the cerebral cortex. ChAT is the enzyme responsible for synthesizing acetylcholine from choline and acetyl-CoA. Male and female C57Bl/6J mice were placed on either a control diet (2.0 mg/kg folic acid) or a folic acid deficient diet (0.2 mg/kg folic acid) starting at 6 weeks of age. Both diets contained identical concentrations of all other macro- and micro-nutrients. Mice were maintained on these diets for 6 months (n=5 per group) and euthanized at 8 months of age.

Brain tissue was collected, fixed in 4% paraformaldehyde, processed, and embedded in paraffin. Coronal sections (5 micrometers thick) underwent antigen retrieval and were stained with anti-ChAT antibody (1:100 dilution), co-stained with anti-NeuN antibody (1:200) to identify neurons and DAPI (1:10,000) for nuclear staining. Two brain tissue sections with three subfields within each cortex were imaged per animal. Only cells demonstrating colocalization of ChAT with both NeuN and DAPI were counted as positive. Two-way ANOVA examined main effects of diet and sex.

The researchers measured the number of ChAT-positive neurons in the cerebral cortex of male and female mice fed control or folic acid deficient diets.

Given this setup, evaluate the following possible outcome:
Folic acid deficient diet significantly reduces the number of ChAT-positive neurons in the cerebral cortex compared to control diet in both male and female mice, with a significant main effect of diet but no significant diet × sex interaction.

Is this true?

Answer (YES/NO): NO